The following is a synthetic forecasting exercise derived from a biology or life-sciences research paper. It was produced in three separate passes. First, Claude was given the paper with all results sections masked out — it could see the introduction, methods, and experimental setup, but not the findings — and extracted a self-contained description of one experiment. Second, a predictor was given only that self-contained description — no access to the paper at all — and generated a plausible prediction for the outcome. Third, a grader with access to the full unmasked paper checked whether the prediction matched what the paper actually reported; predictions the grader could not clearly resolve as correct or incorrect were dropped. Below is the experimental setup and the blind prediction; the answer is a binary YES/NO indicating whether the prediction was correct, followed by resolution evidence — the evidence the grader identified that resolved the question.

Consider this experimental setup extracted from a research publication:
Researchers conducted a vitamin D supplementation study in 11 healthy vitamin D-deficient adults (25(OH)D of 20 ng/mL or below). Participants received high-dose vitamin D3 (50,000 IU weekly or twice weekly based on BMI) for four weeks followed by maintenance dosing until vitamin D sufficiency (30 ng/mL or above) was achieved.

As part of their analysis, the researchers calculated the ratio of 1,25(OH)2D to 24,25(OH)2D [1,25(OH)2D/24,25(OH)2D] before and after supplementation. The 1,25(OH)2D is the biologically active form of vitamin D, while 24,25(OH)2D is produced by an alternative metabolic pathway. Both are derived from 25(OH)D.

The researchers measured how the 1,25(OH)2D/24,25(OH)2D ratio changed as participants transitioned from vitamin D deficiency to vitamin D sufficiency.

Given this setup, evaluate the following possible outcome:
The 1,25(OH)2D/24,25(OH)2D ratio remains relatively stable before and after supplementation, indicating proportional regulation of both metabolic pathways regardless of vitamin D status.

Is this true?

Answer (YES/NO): NO